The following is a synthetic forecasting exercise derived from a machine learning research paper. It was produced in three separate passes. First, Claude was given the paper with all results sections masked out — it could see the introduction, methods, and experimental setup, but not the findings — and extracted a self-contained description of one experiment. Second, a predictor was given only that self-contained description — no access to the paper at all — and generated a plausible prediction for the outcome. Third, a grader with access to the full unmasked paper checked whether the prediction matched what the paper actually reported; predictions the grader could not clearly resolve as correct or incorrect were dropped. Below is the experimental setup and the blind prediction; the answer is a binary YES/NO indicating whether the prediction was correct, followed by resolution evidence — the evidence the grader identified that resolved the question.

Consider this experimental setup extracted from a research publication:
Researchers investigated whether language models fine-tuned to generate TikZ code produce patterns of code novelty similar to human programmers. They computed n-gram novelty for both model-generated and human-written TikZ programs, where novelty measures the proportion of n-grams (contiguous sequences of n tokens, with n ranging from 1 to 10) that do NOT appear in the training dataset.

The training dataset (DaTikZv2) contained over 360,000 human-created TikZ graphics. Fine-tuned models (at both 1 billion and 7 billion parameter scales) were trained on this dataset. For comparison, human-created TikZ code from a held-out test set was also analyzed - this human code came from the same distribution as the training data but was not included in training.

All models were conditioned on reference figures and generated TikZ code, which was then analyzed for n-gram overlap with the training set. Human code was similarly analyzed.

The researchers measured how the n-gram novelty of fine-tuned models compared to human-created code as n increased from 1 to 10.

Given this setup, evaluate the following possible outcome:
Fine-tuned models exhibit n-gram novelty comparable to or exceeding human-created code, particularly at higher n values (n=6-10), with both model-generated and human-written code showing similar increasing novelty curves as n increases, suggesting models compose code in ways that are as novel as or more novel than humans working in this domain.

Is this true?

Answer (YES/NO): YES